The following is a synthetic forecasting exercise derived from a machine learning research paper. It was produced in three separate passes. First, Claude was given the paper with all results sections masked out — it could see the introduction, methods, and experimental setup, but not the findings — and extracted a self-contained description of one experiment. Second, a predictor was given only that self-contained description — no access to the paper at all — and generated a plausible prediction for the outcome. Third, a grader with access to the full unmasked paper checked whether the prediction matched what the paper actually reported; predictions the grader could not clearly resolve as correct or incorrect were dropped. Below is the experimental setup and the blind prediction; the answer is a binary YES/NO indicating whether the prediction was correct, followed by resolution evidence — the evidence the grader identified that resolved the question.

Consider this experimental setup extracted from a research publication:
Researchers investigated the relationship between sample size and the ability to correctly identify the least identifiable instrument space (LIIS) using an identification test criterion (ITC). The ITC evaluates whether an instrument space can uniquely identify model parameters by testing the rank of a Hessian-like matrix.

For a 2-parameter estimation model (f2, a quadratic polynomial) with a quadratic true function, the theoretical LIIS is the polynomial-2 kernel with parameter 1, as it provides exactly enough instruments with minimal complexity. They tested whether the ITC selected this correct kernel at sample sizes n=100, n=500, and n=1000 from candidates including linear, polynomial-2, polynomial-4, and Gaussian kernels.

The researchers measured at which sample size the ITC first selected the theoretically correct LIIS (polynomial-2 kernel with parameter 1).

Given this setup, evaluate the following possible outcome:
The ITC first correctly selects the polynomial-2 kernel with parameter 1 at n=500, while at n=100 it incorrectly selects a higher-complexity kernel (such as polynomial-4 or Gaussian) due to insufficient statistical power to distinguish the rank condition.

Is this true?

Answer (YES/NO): YES